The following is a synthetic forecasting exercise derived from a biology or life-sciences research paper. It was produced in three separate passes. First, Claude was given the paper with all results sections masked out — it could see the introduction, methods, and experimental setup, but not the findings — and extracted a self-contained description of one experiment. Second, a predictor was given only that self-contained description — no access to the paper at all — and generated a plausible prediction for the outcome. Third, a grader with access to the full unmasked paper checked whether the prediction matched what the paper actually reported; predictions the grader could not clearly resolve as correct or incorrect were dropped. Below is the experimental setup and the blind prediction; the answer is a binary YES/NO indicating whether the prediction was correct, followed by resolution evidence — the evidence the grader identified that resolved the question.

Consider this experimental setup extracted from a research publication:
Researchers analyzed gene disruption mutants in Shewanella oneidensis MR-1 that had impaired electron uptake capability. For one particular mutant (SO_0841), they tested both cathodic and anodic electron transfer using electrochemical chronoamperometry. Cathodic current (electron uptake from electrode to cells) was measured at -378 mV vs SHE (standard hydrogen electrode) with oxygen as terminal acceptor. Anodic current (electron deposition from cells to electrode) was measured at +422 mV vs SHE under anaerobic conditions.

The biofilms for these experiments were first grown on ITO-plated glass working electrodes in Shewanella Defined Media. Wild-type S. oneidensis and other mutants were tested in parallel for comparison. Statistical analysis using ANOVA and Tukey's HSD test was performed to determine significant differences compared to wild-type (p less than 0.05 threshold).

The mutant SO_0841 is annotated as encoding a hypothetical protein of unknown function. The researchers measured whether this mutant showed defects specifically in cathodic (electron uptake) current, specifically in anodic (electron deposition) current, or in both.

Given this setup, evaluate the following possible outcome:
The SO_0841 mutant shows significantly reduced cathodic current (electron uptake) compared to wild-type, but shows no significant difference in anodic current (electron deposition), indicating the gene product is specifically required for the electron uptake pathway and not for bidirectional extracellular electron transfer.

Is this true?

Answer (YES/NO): NO